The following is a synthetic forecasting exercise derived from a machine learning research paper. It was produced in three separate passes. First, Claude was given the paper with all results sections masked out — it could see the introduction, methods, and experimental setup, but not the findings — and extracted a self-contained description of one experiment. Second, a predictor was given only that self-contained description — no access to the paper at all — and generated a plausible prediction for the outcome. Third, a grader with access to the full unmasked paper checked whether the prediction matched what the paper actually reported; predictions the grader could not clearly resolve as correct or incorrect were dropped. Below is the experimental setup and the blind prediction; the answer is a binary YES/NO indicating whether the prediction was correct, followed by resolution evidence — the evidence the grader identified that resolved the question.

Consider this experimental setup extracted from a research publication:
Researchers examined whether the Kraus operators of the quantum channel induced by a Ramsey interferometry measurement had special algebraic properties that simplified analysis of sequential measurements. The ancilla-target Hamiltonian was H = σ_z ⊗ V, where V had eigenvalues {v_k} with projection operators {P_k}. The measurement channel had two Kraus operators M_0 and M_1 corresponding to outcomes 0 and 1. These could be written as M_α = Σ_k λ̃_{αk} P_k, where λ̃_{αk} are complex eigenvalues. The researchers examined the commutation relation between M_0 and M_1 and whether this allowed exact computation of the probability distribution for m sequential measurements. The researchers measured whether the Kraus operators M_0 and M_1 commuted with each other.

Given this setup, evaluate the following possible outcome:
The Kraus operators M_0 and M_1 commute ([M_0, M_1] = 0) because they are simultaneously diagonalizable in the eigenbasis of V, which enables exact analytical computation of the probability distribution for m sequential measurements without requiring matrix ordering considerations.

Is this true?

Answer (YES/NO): YES